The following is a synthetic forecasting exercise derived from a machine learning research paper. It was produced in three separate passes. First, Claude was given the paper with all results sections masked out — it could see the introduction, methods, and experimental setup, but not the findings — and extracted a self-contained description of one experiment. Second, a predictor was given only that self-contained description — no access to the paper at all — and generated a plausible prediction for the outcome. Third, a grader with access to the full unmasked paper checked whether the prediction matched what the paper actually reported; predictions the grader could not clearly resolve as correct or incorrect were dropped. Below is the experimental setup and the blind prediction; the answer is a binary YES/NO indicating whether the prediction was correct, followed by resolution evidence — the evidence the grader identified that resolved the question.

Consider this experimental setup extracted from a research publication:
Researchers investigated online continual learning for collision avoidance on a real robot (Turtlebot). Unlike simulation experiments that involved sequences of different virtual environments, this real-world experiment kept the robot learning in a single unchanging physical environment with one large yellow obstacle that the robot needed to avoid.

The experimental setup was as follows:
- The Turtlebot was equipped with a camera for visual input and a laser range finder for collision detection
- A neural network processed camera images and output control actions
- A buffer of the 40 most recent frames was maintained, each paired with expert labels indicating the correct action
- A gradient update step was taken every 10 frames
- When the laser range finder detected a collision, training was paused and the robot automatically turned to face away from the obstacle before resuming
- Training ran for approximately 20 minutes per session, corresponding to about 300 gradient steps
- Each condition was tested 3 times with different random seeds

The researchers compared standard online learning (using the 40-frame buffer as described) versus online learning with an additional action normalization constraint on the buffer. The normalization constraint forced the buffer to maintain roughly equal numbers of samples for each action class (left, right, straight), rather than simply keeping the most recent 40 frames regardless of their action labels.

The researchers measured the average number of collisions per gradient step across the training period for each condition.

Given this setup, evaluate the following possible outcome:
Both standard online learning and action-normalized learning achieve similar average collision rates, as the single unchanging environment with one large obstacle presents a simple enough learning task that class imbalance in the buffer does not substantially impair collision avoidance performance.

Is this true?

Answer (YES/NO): NO